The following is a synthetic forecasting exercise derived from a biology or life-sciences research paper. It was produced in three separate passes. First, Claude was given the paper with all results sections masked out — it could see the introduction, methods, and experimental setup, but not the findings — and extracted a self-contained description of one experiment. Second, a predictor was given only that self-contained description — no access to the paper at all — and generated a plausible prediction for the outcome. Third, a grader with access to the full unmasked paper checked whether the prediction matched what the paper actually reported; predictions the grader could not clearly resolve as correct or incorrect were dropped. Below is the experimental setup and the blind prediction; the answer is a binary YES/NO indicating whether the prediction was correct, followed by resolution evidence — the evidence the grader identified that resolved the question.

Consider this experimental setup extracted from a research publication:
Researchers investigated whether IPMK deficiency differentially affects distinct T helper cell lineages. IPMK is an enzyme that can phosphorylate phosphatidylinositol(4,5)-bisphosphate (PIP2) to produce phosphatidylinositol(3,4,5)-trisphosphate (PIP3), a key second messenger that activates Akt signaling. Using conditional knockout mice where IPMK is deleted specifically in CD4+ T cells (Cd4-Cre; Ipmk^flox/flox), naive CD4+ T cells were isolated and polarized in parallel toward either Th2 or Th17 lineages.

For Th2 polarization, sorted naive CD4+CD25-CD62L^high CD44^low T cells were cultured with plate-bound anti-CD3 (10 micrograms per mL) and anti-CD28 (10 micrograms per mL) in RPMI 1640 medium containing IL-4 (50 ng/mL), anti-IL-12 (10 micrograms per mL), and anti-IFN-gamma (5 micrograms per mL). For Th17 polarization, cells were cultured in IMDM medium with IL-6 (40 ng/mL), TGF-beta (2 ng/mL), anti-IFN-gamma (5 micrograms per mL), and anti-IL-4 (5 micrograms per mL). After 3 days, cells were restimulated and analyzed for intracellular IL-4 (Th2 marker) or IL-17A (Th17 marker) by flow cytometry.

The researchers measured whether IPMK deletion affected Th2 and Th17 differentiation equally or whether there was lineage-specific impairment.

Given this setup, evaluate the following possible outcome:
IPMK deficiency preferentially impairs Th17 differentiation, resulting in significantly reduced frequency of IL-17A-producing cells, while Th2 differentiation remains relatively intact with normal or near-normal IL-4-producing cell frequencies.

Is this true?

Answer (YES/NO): YES